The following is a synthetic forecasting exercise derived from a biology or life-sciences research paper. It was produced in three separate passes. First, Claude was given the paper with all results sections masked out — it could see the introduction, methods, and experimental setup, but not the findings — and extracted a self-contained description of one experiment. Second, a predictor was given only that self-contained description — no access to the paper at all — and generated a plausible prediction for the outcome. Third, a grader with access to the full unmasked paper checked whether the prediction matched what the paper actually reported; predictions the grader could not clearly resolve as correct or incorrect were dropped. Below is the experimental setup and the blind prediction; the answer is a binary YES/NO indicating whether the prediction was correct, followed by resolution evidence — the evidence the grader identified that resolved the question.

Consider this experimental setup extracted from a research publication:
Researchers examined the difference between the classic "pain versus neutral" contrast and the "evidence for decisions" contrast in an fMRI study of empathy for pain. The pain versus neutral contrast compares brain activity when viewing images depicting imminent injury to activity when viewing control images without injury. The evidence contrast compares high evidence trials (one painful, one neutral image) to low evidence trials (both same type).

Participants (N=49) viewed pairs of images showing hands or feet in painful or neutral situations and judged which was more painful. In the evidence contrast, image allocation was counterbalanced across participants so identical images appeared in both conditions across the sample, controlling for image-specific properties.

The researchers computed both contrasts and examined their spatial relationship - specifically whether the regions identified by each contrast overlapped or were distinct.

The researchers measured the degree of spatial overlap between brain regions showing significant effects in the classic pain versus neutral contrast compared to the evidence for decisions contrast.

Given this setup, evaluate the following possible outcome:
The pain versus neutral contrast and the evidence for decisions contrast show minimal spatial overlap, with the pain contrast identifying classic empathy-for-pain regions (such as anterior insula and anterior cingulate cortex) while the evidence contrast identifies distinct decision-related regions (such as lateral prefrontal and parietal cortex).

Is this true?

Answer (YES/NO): NO